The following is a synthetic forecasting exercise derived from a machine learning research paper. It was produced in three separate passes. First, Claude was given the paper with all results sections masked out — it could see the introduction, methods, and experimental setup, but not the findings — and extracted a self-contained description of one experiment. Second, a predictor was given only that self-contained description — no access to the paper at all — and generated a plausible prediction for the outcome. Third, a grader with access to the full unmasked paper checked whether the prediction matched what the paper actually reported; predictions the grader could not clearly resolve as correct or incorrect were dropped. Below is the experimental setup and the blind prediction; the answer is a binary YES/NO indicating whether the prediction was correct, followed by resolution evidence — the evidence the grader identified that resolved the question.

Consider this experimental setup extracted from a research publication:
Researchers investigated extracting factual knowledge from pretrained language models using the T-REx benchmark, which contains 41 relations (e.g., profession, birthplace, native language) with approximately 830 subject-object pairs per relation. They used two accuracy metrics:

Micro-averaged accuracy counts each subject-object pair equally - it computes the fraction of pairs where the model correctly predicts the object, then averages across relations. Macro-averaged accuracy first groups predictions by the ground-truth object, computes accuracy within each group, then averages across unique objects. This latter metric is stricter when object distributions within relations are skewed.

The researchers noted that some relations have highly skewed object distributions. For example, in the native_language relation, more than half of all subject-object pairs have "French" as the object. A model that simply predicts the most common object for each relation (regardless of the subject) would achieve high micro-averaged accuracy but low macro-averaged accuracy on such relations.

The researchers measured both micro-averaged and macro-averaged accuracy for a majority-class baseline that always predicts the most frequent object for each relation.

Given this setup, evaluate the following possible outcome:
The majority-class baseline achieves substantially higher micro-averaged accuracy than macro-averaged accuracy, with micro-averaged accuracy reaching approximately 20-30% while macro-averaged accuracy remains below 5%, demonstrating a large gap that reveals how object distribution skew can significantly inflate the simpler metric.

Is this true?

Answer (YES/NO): YES